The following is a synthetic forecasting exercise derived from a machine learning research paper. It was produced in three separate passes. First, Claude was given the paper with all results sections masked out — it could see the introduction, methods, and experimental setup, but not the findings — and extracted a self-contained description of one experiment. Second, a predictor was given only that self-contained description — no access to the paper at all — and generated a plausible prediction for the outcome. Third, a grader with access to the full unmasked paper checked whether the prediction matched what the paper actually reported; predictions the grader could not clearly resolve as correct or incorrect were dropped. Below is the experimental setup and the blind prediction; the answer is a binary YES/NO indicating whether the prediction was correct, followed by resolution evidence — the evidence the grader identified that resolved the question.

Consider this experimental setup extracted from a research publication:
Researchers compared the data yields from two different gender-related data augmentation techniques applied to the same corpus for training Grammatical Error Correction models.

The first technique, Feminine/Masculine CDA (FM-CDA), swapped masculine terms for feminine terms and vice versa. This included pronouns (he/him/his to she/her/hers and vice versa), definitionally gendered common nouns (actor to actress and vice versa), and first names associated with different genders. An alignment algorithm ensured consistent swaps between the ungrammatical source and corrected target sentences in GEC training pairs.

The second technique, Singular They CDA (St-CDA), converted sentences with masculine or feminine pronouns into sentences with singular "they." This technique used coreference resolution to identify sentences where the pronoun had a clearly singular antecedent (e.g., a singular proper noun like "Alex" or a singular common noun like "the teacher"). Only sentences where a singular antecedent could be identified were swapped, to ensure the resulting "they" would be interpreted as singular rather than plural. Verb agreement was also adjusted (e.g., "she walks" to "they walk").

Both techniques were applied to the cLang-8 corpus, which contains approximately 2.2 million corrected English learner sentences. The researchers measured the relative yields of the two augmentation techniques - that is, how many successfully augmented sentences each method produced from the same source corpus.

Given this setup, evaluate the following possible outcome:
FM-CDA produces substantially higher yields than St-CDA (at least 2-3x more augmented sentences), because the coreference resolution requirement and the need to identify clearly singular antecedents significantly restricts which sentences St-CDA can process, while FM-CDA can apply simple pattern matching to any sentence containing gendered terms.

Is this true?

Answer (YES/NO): YES